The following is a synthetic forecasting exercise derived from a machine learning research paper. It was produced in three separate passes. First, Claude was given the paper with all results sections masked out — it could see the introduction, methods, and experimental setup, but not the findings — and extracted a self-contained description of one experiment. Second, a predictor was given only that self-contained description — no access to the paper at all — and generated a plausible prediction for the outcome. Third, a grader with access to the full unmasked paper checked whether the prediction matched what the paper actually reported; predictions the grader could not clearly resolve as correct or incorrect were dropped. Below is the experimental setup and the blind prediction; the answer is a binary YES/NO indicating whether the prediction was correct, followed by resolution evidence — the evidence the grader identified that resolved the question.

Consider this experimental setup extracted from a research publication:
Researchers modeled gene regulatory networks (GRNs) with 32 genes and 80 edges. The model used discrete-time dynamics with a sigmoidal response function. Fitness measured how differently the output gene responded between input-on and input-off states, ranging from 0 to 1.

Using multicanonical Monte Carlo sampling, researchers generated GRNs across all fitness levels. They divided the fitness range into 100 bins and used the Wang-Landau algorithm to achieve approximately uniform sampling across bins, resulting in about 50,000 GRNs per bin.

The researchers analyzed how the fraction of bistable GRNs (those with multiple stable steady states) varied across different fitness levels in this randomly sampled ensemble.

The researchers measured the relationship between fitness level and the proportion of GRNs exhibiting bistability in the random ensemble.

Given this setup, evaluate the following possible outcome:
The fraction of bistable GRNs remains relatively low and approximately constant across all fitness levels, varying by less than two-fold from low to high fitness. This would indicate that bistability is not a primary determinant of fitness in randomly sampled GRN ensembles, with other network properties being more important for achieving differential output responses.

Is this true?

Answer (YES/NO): NO